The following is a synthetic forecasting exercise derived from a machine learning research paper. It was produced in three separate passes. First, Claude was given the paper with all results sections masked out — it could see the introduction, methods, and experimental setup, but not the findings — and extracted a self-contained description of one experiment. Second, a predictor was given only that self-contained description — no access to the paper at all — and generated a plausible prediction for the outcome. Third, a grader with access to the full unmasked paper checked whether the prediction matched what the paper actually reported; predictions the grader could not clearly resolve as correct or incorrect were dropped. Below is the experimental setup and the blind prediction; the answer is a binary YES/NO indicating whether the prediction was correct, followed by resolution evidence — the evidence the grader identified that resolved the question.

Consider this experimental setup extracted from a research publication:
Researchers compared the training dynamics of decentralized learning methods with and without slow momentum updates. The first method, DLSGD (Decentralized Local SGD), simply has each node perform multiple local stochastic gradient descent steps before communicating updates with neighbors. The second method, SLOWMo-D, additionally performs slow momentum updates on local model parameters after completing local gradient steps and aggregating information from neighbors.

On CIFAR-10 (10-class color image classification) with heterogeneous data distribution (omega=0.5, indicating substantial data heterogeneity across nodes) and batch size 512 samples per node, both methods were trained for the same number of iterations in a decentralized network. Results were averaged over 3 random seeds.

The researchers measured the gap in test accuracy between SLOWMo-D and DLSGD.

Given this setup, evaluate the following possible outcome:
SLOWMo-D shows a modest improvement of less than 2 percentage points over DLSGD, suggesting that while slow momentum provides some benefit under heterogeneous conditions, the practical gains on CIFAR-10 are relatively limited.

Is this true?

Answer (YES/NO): NO